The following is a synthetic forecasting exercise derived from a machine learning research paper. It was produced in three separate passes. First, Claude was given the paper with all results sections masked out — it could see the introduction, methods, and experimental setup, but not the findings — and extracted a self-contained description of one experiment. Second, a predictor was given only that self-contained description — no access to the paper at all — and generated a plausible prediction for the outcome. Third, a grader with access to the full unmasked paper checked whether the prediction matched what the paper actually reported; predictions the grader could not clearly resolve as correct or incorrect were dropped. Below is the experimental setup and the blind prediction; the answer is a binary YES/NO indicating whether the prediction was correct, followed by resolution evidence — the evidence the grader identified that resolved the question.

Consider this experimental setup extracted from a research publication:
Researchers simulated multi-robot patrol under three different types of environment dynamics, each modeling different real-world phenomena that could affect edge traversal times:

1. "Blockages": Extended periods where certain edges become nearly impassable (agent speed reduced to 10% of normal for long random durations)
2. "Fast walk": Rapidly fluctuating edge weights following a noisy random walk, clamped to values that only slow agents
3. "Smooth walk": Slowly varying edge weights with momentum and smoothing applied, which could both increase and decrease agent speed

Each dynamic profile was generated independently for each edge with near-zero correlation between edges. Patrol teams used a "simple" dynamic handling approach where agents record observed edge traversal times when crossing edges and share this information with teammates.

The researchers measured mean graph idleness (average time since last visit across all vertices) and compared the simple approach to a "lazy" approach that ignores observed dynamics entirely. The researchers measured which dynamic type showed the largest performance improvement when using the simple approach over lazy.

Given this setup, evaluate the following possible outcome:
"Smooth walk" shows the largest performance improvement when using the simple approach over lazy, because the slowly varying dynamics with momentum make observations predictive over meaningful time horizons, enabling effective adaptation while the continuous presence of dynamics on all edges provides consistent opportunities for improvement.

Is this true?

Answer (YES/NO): NO